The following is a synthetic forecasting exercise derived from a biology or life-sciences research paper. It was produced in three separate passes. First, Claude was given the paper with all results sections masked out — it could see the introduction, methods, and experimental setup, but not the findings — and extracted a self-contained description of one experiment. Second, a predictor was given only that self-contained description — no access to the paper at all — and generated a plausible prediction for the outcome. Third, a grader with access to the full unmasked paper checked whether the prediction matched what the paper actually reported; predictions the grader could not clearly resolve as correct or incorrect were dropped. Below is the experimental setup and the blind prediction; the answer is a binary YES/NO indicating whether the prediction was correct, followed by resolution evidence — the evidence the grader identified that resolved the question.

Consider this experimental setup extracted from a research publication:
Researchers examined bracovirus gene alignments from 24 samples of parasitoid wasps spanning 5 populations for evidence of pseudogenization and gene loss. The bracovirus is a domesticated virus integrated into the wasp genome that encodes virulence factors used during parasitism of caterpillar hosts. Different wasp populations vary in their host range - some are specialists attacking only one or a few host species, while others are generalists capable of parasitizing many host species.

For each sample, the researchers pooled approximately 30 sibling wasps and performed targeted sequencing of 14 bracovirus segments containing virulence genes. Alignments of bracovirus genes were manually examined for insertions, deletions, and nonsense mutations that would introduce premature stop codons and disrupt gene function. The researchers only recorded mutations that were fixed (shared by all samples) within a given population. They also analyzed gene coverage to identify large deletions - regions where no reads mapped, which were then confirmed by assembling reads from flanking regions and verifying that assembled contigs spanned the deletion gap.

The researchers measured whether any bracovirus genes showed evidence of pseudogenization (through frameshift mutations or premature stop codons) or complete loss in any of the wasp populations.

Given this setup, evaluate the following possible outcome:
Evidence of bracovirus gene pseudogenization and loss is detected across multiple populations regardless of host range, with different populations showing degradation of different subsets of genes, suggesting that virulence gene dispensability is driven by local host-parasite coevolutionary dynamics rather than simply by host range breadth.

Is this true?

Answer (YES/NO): NO